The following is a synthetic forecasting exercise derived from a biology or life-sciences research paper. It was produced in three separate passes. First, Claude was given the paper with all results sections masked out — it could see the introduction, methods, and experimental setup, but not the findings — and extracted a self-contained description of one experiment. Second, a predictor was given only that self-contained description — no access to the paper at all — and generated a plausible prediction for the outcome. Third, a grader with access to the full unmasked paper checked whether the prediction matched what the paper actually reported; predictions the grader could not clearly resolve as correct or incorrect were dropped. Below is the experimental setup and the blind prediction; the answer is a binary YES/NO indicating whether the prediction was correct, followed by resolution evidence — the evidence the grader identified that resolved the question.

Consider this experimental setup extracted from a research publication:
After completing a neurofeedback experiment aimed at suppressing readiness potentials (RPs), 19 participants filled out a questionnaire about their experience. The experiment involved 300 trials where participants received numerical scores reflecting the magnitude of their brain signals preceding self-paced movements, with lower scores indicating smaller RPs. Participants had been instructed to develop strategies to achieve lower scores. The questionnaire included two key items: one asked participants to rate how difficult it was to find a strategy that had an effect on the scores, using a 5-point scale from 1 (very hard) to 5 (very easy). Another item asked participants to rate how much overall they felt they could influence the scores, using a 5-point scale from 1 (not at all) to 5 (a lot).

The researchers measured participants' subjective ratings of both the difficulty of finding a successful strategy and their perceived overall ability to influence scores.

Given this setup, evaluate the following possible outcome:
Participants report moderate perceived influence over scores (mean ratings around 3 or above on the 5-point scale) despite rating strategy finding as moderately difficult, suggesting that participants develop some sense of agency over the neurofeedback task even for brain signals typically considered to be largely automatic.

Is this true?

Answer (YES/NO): NO